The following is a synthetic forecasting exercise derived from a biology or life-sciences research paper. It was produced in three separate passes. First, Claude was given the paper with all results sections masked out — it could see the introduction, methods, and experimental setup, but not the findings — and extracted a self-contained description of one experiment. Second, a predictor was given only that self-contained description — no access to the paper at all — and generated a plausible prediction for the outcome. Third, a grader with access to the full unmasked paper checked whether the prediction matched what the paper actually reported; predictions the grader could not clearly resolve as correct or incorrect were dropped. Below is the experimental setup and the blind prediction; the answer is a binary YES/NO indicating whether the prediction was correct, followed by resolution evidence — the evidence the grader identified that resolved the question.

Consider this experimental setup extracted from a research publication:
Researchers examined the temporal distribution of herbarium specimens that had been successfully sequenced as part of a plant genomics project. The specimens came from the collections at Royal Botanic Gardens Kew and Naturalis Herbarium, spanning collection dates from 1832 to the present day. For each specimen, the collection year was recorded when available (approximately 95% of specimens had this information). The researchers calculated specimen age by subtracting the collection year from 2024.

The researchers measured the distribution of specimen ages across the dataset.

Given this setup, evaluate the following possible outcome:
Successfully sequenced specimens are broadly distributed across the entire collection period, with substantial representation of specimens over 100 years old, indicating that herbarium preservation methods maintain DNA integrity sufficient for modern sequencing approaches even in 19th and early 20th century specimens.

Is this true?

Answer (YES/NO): NO